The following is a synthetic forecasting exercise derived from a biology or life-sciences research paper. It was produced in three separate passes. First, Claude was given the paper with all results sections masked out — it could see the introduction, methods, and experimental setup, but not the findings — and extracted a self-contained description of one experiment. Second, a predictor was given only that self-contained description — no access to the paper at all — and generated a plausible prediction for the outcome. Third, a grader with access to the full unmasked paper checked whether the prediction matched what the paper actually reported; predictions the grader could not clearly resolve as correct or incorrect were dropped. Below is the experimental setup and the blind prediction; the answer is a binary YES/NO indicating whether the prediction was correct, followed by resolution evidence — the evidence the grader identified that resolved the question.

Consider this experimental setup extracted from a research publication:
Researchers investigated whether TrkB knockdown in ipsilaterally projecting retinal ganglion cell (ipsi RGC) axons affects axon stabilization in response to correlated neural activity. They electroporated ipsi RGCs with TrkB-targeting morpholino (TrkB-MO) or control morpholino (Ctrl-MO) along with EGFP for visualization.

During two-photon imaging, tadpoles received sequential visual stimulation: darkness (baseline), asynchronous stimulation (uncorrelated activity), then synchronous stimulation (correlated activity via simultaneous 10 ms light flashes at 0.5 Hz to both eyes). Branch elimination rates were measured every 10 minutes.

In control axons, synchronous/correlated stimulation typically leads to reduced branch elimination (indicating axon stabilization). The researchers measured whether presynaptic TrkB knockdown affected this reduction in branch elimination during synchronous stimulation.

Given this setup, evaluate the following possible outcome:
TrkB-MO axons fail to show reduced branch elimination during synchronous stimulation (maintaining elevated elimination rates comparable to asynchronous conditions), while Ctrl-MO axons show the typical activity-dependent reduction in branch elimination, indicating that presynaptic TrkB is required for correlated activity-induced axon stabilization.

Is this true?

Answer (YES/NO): NO